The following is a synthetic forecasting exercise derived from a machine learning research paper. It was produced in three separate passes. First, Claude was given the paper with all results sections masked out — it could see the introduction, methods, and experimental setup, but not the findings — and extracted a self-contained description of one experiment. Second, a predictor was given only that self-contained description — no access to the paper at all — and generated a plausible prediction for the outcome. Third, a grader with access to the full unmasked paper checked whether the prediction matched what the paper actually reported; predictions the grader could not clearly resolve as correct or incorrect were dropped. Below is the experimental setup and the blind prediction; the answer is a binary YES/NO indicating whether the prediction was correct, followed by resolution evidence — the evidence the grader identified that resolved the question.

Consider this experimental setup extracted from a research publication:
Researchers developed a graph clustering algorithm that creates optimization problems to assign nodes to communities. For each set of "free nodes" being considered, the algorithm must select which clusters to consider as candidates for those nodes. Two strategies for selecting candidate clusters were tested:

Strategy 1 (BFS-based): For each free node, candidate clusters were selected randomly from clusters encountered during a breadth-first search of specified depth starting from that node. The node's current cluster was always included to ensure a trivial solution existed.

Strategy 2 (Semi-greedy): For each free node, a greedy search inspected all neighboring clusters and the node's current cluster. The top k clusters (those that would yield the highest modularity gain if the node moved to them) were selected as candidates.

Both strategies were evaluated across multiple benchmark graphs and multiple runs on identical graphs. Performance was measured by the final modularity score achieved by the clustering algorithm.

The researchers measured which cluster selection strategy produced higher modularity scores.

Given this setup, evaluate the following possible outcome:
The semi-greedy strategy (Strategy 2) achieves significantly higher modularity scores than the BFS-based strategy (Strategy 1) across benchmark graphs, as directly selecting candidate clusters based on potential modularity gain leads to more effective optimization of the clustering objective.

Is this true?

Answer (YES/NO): YES